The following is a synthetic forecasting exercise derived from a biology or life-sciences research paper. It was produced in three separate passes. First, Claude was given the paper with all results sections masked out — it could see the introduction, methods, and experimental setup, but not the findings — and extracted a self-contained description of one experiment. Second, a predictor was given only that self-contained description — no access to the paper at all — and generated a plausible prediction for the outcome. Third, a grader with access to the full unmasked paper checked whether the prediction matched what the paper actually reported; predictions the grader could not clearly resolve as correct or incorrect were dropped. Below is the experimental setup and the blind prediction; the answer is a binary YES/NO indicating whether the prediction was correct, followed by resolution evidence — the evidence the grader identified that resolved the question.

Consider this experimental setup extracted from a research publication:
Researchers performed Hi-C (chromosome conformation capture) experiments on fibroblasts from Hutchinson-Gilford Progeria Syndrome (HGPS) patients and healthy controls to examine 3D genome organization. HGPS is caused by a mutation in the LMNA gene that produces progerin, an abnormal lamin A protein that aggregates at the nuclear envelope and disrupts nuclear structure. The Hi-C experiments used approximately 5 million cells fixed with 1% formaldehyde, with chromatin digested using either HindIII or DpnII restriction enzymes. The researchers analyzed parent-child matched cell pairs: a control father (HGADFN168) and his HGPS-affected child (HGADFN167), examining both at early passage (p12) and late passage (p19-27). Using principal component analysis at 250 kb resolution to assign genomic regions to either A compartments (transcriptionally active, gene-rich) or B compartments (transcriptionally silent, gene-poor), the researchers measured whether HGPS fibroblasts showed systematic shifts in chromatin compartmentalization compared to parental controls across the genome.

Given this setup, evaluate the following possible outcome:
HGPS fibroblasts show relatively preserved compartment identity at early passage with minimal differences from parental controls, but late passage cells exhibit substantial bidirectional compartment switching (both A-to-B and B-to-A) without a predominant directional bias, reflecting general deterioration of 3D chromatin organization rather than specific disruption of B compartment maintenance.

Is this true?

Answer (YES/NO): NO